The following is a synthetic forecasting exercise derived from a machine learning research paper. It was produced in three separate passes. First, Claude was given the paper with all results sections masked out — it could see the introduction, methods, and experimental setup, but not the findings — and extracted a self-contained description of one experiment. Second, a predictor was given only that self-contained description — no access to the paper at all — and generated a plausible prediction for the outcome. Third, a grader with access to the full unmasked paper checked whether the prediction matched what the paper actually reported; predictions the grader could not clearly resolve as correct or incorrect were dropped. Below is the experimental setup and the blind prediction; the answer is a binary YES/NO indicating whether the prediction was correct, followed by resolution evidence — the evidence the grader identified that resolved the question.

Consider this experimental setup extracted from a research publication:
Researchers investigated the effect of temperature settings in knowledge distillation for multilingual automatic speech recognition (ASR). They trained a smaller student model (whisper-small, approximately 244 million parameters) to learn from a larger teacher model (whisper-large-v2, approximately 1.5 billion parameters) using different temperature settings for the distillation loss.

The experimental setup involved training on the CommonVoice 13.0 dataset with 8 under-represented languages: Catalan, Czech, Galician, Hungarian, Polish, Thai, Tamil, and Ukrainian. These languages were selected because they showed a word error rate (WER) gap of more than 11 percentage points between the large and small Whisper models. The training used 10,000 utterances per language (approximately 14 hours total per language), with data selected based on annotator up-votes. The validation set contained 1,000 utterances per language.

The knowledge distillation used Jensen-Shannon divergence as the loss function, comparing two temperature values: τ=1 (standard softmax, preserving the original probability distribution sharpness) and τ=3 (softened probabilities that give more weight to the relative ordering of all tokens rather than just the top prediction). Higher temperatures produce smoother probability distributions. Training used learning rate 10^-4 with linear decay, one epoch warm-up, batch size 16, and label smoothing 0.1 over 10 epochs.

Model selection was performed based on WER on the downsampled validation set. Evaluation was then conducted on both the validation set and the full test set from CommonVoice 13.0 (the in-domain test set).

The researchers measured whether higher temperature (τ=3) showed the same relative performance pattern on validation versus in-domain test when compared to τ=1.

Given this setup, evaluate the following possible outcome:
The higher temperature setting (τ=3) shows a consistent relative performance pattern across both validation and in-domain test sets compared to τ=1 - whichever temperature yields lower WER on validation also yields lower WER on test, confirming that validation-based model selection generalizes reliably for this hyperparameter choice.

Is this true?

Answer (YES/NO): NO